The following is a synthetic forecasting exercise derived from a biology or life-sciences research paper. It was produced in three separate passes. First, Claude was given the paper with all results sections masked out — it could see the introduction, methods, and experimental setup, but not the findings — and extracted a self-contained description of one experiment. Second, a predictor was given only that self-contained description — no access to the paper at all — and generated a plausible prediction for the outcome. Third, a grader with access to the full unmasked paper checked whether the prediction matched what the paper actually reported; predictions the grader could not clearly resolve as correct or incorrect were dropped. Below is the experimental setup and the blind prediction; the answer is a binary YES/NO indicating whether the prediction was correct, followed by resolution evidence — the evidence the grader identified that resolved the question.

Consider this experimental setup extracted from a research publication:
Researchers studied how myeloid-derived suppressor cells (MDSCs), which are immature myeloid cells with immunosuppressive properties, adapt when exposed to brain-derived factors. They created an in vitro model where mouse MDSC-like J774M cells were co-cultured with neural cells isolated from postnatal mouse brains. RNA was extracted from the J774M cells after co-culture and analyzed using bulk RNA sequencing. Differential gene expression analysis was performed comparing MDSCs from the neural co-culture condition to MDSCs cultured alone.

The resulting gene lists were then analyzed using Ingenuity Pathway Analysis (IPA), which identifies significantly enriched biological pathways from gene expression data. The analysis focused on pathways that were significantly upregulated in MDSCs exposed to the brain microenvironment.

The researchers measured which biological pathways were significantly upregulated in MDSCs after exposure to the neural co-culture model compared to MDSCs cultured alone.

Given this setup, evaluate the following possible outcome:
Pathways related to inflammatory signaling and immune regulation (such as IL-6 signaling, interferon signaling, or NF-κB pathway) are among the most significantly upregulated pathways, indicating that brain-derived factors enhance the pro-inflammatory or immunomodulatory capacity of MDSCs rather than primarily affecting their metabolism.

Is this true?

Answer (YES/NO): YES